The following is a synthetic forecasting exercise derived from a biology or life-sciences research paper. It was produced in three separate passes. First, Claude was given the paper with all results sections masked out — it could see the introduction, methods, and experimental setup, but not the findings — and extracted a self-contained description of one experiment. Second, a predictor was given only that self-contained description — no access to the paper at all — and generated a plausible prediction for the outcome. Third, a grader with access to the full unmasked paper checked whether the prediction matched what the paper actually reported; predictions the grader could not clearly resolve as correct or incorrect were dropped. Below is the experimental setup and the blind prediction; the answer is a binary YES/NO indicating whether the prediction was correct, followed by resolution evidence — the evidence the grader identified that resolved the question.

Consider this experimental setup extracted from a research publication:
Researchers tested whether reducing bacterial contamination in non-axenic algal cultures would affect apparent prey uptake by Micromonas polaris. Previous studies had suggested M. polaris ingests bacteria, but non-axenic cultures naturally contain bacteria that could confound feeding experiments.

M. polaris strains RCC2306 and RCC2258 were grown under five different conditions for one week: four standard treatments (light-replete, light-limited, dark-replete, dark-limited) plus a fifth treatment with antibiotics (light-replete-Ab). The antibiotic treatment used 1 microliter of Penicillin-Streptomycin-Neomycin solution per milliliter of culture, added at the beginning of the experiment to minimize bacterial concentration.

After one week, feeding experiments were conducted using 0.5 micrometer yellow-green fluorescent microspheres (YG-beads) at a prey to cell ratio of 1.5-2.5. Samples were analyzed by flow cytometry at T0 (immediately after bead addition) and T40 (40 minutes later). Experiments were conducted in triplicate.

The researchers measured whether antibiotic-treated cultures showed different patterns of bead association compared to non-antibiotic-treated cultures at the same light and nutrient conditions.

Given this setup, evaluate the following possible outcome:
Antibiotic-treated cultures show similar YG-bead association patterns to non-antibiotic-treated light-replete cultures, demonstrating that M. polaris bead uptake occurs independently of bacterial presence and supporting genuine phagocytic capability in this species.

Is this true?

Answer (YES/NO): NO